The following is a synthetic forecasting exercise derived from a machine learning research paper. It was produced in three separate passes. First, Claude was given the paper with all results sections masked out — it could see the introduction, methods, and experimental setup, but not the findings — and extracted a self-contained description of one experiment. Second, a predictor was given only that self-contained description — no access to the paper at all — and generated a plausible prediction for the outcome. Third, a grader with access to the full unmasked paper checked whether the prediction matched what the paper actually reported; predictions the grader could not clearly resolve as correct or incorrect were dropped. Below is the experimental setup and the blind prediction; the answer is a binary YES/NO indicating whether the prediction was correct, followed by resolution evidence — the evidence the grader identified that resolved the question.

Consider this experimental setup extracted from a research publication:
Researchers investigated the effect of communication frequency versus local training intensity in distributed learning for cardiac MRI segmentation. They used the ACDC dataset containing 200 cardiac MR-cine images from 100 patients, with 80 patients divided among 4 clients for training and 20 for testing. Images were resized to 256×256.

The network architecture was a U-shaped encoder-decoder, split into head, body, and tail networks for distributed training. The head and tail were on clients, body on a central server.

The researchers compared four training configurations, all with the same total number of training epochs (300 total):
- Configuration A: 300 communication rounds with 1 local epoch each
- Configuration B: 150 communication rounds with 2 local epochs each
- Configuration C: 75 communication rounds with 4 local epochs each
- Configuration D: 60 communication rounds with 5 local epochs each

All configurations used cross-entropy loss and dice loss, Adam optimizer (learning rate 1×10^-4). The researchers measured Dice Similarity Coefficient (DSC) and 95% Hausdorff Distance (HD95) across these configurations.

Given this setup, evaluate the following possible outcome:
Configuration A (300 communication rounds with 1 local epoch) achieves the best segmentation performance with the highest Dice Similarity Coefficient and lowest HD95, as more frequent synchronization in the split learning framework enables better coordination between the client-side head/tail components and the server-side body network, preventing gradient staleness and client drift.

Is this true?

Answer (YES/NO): NO